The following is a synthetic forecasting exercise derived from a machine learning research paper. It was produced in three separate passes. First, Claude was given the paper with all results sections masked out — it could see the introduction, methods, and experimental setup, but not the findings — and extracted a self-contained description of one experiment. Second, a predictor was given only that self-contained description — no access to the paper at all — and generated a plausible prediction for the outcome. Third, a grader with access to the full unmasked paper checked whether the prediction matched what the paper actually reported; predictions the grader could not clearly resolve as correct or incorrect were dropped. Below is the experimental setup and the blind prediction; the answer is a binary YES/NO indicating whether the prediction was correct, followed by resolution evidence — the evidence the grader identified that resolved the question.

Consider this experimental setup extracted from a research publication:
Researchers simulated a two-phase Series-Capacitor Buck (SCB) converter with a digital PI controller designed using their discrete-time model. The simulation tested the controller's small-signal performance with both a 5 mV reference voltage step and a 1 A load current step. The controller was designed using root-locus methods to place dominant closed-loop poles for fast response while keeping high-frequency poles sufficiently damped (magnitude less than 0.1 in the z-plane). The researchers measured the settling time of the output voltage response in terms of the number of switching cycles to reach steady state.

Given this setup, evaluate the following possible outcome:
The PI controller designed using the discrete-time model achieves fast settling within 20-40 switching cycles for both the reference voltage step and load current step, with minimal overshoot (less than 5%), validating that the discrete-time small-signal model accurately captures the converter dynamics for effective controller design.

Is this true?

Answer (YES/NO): NO